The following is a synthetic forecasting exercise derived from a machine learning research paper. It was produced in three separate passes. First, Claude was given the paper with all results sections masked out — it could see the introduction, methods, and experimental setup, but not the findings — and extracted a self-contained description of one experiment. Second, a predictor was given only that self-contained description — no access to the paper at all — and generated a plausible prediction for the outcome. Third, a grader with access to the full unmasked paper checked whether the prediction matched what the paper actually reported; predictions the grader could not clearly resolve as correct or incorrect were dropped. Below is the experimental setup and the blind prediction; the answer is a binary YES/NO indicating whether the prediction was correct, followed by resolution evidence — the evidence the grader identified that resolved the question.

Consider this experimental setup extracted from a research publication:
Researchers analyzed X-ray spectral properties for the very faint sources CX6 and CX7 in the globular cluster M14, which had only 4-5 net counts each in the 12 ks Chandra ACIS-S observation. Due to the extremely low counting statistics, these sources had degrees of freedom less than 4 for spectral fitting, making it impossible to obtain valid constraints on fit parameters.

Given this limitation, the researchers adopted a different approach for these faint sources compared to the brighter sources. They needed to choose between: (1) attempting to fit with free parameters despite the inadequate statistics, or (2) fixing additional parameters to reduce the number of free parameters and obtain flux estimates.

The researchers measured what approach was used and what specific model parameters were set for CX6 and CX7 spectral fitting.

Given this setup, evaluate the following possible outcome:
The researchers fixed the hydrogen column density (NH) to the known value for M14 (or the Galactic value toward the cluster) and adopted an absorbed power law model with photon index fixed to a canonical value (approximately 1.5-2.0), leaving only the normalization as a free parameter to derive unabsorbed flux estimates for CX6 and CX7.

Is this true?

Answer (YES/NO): YES